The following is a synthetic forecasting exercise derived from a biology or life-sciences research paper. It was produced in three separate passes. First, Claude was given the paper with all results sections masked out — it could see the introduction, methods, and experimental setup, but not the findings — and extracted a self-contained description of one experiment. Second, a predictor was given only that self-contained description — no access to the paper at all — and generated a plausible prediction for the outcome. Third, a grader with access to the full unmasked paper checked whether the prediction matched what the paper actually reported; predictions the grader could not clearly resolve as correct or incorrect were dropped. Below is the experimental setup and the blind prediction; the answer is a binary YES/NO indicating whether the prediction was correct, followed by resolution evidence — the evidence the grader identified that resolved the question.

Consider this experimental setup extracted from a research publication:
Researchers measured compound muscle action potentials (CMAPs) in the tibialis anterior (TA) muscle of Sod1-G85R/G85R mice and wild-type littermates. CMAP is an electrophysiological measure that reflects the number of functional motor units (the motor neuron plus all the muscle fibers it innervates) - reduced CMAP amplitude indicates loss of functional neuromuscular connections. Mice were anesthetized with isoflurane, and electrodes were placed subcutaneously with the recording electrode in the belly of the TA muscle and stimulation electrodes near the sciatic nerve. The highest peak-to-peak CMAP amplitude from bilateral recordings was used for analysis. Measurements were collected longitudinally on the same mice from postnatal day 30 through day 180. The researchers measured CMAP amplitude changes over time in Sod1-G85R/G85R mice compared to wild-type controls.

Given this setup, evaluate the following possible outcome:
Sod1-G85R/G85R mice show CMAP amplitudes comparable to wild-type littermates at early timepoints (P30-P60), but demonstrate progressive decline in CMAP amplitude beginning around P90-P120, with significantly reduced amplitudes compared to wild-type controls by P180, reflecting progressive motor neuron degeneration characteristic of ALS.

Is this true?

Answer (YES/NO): NO